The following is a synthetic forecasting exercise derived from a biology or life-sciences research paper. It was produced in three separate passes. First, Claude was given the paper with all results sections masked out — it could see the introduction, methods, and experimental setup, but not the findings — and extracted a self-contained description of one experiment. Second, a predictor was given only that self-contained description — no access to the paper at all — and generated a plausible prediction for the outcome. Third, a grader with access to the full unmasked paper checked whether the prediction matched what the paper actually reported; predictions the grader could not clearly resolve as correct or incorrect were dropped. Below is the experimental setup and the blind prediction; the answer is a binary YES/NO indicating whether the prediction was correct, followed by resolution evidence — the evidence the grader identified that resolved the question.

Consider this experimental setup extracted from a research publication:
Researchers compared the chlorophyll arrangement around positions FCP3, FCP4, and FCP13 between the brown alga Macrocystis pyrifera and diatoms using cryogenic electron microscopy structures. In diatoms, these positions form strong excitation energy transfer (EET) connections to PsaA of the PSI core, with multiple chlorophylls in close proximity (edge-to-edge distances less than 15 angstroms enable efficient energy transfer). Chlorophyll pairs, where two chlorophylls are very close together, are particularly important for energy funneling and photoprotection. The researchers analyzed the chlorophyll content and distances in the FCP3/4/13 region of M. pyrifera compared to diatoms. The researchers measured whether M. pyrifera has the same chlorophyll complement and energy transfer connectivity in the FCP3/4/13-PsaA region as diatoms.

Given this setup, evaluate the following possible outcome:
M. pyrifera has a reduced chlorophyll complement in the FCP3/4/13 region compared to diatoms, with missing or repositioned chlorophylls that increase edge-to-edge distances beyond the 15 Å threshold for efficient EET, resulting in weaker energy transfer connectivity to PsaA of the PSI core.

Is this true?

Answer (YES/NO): YES